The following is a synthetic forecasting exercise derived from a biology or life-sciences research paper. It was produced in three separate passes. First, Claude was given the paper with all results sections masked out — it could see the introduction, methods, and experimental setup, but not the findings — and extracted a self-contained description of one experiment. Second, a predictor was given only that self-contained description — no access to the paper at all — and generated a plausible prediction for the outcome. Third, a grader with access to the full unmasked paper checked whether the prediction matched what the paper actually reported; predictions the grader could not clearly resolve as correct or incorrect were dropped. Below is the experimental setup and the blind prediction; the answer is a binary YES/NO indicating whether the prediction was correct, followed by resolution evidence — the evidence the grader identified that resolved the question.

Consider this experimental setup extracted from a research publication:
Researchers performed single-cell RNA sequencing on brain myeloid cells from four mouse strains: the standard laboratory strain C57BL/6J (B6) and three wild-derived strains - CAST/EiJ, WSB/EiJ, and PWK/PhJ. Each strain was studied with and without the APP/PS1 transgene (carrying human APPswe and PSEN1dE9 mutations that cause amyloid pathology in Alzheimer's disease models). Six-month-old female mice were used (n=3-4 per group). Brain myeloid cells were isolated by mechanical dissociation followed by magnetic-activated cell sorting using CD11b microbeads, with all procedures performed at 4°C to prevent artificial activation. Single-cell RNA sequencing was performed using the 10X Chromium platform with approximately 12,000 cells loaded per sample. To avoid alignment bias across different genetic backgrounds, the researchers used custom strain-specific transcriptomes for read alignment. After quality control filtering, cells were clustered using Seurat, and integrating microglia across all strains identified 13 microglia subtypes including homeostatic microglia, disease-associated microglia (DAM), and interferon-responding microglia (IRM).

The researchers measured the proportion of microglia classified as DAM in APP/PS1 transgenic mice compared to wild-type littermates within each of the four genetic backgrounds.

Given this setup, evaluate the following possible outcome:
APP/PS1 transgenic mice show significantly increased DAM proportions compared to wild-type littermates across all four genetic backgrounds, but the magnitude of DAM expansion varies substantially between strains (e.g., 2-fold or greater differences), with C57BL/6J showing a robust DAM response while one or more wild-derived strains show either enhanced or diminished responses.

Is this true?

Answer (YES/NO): NO